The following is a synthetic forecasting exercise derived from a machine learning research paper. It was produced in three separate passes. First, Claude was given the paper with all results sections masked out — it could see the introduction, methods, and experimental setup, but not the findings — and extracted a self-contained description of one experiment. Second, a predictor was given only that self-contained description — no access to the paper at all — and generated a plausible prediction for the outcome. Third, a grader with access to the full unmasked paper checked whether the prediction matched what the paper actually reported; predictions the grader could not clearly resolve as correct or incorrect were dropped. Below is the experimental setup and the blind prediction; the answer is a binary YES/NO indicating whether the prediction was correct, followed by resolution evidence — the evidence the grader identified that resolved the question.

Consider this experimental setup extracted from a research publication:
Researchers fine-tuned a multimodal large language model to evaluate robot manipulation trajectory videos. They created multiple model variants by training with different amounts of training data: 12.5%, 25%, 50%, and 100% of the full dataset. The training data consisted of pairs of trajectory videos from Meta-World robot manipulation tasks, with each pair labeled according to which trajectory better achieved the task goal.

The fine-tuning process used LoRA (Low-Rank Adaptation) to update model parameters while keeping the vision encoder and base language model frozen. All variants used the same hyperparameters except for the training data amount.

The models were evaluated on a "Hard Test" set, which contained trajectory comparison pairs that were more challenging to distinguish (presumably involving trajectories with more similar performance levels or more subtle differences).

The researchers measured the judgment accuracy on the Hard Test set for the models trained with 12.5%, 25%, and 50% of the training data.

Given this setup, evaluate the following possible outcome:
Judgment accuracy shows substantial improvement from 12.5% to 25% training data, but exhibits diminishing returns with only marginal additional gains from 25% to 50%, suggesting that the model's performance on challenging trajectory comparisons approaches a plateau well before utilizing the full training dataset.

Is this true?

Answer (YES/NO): NO